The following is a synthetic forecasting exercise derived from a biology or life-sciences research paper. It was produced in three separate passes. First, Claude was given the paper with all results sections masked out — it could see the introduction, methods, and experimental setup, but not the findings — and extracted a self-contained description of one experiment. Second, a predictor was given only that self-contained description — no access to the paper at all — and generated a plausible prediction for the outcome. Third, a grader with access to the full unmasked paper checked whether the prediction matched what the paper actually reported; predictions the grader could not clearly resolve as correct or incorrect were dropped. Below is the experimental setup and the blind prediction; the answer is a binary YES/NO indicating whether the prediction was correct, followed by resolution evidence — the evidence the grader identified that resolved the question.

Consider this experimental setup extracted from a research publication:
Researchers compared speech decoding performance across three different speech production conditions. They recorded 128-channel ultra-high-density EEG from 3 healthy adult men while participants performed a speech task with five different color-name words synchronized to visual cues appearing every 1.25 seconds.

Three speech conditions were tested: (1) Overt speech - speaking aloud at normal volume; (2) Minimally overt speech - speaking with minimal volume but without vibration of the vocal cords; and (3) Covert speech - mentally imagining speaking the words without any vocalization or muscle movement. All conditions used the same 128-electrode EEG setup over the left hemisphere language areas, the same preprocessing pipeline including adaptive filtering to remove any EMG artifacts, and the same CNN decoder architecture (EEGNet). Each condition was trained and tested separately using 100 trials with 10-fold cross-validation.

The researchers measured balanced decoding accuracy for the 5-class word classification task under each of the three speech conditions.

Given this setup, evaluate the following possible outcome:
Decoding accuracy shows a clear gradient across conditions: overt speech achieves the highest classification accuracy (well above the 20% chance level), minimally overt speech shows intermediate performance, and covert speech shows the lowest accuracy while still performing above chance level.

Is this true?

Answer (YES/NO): NO